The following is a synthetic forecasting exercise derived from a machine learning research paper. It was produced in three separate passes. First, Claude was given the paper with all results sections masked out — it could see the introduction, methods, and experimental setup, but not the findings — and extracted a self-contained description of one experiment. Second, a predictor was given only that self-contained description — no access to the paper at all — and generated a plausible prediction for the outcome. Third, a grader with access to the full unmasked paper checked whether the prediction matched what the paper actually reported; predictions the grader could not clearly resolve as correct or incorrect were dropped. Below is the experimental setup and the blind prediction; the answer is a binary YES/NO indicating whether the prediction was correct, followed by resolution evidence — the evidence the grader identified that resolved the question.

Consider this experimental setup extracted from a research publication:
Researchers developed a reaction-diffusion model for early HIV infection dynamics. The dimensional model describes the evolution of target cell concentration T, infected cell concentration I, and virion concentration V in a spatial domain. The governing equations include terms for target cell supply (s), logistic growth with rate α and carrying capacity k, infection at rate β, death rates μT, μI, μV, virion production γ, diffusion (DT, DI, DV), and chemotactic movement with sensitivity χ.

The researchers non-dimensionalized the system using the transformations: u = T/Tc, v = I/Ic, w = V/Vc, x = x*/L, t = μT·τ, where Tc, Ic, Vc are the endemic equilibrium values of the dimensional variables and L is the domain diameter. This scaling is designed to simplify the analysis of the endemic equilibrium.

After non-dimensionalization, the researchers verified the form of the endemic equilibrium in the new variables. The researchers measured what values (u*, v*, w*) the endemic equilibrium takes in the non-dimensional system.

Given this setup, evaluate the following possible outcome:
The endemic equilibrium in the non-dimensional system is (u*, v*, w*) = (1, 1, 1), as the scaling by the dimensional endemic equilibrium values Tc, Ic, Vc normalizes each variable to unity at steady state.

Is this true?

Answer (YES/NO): YES